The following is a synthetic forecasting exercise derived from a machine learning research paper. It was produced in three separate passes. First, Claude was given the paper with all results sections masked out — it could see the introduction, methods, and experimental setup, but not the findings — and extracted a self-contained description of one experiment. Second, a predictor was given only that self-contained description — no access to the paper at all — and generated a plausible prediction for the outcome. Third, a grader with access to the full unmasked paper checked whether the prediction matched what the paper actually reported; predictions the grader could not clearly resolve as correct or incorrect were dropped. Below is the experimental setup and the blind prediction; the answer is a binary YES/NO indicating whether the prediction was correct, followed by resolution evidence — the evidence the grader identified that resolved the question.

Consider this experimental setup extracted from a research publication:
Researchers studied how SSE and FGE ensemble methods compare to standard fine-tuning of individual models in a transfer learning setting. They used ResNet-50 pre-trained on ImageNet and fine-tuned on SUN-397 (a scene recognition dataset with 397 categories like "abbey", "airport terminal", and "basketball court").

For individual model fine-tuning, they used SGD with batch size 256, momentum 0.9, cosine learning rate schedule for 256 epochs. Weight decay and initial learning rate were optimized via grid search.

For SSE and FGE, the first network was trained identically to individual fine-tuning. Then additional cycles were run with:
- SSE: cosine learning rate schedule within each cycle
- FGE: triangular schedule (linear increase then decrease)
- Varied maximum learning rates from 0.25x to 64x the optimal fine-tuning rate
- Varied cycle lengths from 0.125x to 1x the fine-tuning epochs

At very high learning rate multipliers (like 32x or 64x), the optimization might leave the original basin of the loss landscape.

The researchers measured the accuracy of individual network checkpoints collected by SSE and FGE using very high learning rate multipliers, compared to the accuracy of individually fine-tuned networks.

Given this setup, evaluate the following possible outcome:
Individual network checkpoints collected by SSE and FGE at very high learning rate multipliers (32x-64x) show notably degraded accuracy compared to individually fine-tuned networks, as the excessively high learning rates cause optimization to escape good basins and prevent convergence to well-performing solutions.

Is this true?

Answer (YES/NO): YES